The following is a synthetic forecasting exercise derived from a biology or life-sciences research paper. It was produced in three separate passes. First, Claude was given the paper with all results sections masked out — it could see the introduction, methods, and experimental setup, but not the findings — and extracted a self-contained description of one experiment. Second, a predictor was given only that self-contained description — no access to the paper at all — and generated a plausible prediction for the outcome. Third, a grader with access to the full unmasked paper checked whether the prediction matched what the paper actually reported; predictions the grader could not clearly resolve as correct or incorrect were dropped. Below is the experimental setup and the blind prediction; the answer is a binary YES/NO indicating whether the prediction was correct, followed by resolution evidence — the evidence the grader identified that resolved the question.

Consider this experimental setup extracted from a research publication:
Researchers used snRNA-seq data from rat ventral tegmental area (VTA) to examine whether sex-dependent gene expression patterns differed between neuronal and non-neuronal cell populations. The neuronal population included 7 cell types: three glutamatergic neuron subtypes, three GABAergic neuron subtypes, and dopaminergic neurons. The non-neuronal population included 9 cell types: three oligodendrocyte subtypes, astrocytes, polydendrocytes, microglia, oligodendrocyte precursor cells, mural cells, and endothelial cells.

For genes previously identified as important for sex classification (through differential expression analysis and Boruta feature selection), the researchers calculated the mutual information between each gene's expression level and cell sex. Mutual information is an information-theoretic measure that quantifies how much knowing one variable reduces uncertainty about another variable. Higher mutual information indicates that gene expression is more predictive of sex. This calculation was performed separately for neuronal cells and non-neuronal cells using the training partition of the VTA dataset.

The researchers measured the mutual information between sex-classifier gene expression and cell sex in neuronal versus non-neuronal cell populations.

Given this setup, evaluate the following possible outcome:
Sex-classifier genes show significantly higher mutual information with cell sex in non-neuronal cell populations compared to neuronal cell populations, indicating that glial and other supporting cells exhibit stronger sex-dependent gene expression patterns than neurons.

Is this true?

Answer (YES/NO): NO